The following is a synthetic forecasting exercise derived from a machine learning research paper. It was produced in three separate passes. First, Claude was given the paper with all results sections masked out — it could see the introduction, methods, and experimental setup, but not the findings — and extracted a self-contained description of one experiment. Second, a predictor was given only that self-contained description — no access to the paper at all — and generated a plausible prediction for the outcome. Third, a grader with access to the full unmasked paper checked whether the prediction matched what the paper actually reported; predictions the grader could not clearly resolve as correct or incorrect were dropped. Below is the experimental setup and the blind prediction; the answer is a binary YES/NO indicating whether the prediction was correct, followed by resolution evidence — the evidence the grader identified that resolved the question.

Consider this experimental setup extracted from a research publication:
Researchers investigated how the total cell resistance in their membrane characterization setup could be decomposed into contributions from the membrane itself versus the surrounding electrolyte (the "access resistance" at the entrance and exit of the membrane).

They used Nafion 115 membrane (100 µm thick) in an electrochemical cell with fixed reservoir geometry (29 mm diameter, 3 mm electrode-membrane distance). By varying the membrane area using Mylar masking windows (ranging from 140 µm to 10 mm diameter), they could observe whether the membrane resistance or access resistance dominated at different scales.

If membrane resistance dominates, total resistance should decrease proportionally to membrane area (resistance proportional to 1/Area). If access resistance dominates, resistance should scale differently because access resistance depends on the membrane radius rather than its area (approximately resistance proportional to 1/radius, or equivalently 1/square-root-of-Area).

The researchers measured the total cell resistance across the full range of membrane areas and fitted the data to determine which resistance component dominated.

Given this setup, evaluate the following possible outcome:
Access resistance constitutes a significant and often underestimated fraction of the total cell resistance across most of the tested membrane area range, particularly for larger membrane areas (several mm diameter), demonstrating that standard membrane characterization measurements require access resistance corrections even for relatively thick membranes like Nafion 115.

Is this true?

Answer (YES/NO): YES